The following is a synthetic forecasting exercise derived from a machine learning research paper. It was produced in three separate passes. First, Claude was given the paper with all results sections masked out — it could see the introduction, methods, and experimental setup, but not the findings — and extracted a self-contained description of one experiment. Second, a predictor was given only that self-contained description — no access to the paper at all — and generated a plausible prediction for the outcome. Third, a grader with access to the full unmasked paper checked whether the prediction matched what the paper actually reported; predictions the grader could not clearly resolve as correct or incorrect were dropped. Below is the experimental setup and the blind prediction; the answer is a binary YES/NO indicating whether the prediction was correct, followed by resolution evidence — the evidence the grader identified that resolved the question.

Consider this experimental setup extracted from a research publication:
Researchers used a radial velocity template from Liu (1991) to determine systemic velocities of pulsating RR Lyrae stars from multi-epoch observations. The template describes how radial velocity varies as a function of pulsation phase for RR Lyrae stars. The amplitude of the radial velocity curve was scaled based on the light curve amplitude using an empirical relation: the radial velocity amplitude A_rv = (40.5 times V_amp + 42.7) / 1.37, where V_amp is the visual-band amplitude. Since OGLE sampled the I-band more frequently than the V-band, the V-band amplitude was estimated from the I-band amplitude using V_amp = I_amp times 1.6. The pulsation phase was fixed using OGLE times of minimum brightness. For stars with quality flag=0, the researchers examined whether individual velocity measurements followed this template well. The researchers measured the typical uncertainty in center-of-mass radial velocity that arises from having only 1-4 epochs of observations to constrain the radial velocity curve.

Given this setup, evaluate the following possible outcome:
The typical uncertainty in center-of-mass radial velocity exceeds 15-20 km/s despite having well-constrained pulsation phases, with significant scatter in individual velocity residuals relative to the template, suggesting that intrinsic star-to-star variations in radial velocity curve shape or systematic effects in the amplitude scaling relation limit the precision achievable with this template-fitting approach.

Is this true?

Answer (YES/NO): NO